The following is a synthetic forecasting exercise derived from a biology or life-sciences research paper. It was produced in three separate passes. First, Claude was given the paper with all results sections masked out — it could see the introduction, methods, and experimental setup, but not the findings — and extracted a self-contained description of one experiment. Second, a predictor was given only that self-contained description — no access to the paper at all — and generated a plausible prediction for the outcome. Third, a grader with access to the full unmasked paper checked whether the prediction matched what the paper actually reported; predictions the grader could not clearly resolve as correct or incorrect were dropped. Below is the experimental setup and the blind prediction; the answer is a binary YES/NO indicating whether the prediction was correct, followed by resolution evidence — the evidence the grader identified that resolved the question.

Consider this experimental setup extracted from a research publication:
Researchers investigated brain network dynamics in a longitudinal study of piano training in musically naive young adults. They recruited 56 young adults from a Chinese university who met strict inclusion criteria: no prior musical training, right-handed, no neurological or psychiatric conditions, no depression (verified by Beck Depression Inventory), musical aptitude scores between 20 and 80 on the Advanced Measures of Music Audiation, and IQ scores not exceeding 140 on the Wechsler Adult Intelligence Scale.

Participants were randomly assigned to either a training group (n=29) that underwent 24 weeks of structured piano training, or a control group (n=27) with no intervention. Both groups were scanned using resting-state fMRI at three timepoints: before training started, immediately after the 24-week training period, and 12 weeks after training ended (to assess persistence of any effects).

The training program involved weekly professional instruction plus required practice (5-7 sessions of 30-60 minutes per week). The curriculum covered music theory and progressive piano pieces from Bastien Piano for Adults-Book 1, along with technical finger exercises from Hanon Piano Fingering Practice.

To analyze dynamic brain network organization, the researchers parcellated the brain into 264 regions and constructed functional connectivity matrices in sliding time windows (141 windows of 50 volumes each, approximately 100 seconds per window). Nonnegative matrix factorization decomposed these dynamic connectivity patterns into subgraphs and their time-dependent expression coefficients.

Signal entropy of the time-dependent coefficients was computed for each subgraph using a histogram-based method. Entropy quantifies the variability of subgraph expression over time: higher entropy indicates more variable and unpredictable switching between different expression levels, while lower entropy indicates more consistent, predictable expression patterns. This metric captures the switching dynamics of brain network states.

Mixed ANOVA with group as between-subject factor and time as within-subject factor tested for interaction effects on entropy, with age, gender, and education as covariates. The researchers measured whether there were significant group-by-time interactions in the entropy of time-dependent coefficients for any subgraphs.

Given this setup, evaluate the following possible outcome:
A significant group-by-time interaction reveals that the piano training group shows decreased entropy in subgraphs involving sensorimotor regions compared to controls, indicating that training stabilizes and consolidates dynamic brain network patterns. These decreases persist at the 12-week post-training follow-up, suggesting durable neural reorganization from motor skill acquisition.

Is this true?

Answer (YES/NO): NO